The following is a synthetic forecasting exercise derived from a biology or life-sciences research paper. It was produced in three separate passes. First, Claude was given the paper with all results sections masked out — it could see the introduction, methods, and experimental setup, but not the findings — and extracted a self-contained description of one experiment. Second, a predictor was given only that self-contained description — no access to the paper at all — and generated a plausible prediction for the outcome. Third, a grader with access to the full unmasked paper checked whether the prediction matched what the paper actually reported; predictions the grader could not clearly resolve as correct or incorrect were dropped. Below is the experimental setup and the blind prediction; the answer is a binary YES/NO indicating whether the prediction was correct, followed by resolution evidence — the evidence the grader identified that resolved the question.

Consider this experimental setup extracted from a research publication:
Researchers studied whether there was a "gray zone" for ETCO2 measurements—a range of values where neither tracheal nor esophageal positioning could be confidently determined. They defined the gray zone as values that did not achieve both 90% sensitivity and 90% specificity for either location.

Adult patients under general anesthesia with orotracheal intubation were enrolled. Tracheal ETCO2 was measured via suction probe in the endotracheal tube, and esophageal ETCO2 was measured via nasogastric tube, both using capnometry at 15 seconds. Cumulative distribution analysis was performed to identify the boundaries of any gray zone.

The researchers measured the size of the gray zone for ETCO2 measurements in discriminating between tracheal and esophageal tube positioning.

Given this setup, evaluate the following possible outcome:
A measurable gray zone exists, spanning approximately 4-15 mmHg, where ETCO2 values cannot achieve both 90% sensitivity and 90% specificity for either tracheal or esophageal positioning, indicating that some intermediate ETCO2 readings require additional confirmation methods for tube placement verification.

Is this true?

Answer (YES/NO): NO